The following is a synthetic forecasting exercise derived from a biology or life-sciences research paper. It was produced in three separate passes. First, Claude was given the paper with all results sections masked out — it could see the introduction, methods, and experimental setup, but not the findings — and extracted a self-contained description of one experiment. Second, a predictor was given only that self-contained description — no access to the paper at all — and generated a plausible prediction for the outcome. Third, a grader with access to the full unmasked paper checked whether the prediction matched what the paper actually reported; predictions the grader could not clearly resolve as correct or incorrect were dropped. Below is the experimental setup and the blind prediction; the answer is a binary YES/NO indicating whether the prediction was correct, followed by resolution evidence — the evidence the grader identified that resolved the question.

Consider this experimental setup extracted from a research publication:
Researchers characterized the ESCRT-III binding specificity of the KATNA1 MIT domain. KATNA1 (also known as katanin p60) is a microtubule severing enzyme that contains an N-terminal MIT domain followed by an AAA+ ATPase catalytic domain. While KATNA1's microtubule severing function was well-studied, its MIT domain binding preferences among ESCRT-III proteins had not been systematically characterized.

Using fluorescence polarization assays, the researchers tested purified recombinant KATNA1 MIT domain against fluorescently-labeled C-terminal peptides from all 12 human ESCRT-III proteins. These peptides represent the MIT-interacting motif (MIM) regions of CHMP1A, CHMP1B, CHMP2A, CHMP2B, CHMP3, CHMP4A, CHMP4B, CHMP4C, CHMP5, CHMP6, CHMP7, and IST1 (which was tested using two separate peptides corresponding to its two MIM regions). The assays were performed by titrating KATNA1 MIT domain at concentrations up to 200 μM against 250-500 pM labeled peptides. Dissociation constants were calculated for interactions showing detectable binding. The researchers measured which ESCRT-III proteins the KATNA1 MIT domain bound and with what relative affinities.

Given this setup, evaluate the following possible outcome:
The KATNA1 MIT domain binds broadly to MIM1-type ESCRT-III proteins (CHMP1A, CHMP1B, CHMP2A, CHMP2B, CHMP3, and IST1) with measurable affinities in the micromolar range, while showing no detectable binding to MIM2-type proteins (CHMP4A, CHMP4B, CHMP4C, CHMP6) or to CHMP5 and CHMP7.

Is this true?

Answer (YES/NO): NO